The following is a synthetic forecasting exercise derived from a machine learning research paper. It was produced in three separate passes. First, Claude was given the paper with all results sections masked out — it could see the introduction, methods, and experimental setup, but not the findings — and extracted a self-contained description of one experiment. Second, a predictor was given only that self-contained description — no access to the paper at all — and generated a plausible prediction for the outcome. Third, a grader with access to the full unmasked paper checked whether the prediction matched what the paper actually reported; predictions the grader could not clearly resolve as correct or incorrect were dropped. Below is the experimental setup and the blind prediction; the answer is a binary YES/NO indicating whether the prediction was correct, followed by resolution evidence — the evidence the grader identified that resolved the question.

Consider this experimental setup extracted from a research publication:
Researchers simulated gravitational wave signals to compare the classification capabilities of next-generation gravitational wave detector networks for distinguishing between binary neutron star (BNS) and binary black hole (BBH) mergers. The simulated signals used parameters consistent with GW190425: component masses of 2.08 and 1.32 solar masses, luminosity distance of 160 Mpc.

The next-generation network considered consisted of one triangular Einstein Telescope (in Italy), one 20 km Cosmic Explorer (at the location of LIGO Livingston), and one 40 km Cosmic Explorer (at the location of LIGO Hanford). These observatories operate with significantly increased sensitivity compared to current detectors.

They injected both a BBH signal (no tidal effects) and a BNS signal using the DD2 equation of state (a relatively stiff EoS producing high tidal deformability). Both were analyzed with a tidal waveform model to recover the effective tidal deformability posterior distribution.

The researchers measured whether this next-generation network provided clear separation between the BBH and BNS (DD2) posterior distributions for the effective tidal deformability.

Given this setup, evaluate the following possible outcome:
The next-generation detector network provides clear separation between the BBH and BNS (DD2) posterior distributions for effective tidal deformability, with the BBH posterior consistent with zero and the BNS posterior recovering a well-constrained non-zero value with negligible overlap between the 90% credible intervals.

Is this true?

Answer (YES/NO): YES